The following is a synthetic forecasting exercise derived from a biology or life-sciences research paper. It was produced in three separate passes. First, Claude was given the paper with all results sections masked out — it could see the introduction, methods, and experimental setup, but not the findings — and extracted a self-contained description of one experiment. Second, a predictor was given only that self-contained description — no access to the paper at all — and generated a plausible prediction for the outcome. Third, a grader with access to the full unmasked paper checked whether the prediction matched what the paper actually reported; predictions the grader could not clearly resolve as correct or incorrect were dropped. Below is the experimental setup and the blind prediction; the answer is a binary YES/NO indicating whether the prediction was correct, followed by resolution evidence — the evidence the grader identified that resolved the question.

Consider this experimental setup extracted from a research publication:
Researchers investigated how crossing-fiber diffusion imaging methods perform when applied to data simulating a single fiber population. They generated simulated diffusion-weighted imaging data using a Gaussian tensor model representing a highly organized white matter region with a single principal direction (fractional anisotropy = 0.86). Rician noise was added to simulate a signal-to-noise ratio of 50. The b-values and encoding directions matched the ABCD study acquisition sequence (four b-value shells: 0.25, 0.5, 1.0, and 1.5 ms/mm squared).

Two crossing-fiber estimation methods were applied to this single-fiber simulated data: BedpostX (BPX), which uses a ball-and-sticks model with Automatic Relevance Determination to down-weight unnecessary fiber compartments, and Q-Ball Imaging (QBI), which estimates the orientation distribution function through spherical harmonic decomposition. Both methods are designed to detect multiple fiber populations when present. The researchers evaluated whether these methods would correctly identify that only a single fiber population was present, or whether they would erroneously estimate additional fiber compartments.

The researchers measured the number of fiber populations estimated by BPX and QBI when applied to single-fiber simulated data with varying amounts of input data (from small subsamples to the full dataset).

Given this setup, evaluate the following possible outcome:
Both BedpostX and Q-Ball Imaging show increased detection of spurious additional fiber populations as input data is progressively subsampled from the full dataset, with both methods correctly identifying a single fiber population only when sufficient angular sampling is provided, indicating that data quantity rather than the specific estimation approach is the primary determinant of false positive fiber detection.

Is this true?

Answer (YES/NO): NO